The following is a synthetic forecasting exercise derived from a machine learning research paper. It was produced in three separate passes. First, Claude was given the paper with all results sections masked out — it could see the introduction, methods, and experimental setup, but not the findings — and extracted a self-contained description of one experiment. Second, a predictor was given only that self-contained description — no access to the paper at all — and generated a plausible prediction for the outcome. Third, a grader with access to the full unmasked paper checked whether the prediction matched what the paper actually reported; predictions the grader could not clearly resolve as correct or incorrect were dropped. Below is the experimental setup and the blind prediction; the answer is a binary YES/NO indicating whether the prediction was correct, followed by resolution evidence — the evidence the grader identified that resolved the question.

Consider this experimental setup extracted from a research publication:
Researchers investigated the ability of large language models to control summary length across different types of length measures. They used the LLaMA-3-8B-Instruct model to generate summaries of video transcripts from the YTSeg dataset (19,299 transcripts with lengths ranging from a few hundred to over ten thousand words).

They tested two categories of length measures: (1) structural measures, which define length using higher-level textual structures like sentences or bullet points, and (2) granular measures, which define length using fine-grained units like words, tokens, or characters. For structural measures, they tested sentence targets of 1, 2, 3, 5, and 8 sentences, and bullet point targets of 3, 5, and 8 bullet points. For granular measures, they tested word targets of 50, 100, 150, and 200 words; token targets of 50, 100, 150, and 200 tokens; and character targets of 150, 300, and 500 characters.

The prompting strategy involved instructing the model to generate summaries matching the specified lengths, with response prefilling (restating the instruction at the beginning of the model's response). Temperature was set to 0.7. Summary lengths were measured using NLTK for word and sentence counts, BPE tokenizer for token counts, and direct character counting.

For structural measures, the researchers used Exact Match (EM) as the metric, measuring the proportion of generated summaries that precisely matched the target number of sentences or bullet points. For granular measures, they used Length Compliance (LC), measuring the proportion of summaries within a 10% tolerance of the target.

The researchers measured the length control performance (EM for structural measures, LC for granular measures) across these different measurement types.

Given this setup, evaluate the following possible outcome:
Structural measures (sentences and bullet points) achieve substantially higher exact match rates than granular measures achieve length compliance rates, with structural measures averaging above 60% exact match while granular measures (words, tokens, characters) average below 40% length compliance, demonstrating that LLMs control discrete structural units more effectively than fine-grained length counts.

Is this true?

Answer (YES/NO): YES